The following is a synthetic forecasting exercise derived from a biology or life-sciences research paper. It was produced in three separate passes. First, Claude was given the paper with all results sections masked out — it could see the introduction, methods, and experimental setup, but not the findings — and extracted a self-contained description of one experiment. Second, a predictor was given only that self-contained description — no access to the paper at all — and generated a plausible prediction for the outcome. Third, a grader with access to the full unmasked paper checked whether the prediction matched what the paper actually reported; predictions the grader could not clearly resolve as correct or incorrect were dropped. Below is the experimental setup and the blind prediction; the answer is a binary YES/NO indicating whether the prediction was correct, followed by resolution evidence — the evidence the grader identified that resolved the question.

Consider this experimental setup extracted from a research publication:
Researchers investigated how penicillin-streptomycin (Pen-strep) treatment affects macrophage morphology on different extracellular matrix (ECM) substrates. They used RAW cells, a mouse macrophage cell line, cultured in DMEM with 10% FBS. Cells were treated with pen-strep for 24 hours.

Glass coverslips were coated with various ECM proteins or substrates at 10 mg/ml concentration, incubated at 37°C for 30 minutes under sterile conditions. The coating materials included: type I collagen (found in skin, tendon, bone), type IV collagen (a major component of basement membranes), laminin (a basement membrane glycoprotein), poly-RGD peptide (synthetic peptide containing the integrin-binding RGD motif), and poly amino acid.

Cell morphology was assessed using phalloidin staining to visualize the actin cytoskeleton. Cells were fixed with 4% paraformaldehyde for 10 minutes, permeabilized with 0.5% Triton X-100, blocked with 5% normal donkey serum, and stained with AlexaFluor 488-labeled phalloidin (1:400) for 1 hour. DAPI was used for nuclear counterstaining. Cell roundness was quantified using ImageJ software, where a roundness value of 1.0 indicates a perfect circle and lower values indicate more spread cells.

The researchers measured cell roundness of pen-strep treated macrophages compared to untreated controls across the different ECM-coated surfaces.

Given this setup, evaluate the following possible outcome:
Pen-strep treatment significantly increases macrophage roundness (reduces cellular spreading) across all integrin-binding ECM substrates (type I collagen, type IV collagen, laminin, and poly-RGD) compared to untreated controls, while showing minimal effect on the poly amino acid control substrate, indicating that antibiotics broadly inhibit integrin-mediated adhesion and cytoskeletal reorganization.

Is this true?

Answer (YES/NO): NO